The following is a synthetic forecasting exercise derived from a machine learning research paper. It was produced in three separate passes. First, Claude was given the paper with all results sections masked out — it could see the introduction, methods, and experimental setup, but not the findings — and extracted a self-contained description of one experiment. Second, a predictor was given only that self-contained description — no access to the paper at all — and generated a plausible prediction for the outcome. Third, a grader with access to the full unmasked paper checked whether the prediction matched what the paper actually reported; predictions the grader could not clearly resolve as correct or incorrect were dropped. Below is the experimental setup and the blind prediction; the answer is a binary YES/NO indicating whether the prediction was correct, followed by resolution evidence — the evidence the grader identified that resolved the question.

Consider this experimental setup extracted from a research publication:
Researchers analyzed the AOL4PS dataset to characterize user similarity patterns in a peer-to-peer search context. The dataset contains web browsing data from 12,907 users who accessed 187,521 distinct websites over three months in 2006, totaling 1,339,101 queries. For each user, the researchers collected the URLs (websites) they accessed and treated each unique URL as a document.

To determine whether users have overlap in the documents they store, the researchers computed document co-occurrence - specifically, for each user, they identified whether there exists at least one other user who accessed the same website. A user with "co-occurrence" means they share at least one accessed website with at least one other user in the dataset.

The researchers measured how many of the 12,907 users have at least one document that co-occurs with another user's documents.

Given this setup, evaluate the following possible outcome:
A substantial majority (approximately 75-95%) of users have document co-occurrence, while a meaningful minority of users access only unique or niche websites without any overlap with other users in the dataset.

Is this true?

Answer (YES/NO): NO